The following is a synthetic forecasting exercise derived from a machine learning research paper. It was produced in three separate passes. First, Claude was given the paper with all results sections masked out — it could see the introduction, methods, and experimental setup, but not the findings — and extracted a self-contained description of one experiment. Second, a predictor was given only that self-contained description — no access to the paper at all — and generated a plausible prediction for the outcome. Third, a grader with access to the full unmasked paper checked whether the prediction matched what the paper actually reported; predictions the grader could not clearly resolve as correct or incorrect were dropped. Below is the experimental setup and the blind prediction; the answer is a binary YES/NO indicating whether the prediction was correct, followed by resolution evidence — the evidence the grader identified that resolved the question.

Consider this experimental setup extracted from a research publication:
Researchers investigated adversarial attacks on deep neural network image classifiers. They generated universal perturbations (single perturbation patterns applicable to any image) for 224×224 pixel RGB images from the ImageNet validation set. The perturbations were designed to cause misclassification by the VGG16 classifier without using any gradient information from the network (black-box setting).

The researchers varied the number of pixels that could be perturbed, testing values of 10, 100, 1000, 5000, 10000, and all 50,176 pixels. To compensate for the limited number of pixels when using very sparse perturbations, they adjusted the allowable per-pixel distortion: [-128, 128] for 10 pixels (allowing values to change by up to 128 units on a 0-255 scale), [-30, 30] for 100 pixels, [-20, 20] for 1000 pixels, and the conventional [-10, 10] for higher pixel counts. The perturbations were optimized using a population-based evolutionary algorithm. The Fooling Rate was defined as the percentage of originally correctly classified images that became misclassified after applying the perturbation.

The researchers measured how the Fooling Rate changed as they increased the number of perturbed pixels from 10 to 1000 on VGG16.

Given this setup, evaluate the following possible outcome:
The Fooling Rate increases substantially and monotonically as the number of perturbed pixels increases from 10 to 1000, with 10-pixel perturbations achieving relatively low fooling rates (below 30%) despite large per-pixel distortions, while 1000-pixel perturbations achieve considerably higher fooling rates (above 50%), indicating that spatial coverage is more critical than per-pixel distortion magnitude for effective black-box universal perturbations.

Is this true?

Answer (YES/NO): NO